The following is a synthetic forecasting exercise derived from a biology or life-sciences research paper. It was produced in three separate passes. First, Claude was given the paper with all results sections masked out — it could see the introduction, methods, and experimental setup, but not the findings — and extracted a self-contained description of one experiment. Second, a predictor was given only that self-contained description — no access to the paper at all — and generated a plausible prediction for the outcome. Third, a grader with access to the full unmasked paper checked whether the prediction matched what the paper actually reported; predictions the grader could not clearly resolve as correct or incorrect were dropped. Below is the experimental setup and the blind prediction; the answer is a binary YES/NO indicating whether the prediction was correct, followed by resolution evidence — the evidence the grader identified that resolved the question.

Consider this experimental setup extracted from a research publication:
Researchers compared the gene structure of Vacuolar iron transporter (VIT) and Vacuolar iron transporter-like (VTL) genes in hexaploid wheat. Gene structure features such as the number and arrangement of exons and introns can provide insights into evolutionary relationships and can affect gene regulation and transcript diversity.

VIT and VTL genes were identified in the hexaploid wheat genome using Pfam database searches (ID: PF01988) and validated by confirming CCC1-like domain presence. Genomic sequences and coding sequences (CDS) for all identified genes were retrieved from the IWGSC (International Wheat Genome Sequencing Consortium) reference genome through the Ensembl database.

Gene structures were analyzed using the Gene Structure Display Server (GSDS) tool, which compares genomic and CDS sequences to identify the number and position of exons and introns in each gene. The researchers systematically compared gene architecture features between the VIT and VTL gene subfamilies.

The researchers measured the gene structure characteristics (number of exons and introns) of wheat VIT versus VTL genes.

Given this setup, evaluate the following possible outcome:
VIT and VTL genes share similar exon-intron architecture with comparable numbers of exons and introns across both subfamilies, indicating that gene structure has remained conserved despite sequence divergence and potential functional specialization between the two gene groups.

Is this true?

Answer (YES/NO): NO